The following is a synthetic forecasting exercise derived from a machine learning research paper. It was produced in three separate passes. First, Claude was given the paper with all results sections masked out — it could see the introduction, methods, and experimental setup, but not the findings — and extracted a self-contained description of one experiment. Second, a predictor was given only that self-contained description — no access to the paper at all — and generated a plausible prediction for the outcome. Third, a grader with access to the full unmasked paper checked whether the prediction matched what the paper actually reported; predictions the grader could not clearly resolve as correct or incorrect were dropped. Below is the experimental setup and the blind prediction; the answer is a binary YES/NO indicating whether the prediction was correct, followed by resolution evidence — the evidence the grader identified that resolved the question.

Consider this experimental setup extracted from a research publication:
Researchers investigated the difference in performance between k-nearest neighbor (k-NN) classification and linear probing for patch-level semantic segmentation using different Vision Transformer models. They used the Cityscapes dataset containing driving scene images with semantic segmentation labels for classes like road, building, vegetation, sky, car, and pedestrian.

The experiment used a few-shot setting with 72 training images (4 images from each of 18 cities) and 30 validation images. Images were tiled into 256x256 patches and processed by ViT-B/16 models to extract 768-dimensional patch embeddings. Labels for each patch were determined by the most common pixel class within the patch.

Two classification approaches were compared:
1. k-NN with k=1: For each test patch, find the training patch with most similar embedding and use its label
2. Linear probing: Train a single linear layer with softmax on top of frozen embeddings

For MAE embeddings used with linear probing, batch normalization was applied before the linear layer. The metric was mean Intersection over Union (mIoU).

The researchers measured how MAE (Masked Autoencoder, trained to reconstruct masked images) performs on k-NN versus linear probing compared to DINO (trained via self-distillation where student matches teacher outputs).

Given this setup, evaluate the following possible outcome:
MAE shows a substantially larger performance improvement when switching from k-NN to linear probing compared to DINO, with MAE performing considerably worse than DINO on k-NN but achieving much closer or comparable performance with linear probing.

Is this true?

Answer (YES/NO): YES